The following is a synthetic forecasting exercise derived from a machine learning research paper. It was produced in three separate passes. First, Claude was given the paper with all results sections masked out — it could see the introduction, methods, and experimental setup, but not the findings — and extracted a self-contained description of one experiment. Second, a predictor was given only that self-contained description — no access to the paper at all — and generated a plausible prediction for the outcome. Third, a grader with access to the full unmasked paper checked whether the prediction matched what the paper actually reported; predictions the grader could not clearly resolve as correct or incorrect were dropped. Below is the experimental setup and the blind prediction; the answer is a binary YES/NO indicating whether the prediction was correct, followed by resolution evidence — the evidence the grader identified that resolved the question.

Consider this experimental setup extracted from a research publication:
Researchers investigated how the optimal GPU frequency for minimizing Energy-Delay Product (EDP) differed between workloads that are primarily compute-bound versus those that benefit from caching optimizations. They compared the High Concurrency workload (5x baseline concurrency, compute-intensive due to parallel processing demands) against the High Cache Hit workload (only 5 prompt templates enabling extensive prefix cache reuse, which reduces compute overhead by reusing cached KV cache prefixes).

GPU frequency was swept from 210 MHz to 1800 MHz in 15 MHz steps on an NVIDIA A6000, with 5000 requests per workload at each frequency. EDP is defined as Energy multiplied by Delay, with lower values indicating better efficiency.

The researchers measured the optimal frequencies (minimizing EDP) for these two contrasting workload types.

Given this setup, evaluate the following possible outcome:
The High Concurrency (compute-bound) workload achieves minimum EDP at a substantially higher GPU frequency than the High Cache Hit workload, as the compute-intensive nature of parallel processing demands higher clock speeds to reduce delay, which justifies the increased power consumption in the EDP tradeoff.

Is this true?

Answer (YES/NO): YES